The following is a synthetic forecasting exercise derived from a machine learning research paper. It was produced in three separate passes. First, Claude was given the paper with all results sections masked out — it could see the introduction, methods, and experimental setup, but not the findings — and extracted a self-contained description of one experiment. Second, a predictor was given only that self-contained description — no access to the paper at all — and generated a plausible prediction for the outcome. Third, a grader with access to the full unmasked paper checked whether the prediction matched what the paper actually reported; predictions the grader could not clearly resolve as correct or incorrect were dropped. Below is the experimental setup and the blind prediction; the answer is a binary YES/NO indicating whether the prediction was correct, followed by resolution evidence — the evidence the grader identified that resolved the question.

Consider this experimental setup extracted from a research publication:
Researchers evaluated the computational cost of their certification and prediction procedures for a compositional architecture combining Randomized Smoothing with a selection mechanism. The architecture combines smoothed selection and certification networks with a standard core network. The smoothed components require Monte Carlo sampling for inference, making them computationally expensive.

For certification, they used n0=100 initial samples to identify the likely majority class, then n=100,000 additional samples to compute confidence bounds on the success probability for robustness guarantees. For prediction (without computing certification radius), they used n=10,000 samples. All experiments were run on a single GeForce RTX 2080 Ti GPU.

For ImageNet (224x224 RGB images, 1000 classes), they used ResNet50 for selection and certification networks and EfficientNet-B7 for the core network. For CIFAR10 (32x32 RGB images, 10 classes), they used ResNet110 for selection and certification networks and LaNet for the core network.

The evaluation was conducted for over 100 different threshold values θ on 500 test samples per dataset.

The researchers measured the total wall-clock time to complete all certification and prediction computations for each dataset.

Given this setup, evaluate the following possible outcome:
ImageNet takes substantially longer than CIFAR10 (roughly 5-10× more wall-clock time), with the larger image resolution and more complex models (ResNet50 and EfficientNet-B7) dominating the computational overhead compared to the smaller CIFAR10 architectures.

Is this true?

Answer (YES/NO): NO